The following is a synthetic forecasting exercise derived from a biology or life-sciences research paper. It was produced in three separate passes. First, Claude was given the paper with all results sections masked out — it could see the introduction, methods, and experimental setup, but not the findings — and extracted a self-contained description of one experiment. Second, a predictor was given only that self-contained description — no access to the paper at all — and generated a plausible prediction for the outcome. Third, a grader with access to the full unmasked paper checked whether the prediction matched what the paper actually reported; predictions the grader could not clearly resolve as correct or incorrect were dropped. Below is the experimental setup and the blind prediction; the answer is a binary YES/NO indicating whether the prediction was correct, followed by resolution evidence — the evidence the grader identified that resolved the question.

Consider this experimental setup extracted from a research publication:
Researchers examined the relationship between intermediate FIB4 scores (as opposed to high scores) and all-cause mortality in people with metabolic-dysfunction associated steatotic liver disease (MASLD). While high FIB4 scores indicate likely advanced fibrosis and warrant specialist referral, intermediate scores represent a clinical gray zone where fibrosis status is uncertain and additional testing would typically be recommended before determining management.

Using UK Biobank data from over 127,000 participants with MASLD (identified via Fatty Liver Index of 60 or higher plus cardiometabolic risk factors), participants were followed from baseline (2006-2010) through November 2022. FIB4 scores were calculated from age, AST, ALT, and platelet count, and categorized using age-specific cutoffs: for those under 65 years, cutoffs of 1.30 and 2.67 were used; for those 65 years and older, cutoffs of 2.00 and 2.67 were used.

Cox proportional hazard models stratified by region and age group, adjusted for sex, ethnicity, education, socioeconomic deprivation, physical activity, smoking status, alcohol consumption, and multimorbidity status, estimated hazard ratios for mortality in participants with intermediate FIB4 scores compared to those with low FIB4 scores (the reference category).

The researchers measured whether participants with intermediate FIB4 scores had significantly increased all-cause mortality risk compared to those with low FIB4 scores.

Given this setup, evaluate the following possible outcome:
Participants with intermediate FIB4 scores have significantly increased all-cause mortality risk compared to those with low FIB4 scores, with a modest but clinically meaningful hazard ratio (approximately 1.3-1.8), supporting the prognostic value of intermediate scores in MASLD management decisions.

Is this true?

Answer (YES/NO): YES